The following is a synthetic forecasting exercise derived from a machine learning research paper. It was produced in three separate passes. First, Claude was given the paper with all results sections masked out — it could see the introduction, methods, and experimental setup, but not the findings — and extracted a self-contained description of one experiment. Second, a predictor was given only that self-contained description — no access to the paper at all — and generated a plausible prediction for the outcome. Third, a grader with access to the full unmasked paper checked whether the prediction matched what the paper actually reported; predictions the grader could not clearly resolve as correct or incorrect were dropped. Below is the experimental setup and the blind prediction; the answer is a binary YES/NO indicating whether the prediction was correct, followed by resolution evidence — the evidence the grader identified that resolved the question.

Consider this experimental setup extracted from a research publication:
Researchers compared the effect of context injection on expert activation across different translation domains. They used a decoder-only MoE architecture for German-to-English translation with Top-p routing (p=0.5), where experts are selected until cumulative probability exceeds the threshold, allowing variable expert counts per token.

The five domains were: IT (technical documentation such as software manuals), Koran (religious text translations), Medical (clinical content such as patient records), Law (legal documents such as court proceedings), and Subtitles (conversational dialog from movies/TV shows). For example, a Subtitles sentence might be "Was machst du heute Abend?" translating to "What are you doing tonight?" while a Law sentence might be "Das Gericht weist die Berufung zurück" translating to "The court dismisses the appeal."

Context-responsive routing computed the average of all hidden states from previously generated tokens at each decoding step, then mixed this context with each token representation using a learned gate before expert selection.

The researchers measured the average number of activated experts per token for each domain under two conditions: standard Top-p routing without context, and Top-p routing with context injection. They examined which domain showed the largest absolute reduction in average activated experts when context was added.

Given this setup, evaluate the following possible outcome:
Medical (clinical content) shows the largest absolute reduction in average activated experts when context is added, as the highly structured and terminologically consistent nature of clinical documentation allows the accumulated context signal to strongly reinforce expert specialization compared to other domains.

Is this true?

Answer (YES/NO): NO